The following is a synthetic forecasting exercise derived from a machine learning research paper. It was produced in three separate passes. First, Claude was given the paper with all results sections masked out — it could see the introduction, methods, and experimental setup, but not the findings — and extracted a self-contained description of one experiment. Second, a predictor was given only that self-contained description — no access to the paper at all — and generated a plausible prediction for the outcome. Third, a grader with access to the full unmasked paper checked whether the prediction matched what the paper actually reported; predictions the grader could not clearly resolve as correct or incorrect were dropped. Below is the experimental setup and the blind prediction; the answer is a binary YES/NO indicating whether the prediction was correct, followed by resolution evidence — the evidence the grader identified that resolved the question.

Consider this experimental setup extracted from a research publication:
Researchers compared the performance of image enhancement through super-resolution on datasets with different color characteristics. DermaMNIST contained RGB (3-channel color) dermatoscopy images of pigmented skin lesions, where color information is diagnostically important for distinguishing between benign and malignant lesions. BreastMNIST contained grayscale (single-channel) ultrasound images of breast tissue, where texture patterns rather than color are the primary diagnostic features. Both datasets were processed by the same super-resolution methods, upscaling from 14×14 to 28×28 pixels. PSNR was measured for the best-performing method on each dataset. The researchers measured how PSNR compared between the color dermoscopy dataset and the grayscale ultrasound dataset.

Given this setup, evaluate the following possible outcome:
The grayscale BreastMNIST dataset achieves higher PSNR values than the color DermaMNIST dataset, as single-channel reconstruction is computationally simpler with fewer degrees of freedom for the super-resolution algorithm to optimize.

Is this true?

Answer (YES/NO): NO